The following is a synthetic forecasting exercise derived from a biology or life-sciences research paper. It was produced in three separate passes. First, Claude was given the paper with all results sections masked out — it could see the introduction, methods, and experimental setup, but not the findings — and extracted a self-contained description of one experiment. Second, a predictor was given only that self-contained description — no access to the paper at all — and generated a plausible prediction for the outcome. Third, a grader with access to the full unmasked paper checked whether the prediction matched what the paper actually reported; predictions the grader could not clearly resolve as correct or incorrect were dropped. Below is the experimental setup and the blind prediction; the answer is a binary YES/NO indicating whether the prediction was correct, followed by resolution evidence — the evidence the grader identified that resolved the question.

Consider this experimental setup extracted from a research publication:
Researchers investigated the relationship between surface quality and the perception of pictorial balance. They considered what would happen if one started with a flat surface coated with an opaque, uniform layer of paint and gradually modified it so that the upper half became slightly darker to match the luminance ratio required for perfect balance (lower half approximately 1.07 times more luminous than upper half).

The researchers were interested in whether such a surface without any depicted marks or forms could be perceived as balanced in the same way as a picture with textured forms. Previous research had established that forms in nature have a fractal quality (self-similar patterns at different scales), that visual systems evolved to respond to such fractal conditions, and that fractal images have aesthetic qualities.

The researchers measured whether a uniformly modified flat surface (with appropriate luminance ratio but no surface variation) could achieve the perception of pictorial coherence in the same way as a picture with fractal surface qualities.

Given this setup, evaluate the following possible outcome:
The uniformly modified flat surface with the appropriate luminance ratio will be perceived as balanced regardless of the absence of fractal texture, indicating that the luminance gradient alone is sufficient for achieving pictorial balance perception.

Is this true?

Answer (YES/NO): NO